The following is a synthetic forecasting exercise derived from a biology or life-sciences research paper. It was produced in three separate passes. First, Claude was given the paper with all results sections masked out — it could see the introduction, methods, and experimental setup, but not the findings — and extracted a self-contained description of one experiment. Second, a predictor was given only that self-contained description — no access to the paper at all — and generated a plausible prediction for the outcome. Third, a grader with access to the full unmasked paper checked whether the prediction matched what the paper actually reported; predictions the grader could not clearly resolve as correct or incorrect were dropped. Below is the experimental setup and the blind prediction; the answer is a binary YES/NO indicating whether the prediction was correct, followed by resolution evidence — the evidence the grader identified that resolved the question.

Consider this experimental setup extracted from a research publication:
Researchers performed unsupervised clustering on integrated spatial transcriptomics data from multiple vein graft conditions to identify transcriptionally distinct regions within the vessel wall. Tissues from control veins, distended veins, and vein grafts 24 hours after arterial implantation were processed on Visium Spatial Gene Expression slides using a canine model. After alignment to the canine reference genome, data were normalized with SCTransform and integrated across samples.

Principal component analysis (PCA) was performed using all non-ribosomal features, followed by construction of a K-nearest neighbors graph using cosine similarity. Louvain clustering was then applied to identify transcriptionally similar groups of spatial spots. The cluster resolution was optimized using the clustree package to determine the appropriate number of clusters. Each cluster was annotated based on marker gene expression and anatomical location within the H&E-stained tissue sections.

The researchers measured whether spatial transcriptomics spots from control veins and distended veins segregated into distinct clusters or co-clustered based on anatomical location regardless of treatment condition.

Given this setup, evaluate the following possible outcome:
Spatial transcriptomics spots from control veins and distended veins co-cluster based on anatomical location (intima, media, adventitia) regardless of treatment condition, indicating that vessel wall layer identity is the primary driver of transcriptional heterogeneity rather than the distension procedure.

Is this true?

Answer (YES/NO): YES